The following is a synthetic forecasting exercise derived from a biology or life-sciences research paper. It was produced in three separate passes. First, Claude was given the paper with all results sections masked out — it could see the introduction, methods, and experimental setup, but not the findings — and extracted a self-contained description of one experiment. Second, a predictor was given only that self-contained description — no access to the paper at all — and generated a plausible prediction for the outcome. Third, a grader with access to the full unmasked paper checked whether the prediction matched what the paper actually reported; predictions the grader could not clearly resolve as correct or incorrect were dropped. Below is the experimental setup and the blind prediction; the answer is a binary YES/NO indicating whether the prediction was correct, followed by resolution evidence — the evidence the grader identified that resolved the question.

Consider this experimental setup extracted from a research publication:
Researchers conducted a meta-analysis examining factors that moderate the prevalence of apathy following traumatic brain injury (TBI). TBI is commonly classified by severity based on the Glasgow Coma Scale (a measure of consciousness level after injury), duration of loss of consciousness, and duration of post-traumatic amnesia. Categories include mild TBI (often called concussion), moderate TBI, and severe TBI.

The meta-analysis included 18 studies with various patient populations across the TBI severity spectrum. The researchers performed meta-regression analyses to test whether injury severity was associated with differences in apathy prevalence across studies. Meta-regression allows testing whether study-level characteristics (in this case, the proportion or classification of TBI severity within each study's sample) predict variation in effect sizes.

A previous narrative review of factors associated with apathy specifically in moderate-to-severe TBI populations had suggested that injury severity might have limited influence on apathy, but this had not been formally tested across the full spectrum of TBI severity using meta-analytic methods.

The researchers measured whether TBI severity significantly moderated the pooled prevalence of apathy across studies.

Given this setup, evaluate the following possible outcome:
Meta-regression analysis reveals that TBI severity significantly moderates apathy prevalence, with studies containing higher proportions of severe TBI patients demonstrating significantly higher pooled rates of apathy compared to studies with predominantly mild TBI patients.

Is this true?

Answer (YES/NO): NO